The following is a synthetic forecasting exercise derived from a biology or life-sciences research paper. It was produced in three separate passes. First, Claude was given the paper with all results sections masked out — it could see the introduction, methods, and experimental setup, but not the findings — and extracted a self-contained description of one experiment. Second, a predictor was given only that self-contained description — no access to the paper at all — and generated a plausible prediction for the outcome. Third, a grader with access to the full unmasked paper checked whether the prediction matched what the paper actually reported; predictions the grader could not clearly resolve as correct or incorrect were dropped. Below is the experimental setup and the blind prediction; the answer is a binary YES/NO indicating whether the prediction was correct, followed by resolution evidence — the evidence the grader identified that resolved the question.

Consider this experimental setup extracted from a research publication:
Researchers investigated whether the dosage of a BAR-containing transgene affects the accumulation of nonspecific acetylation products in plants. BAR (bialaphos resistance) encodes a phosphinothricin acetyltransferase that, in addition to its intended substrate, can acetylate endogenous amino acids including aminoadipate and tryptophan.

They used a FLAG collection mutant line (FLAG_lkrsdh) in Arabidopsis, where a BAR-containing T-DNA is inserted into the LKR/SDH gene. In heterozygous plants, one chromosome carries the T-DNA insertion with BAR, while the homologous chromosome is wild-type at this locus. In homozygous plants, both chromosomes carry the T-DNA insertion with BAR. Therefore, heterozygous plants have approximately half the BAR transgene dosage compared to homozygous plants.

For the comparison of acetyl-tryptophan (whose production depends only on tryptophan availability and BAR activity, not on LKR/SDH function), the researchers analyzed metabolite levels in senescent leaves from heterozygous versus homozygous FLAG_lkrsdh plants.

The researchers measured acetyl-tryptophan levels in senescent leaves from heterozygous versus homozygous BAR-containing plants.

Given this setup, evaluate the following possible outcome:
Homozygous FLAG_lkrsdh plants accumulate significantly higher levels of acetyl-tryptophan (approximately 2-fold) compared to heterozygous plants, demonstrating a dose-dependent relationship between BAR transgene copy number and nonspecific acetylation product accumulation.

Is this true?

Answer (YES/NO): YES